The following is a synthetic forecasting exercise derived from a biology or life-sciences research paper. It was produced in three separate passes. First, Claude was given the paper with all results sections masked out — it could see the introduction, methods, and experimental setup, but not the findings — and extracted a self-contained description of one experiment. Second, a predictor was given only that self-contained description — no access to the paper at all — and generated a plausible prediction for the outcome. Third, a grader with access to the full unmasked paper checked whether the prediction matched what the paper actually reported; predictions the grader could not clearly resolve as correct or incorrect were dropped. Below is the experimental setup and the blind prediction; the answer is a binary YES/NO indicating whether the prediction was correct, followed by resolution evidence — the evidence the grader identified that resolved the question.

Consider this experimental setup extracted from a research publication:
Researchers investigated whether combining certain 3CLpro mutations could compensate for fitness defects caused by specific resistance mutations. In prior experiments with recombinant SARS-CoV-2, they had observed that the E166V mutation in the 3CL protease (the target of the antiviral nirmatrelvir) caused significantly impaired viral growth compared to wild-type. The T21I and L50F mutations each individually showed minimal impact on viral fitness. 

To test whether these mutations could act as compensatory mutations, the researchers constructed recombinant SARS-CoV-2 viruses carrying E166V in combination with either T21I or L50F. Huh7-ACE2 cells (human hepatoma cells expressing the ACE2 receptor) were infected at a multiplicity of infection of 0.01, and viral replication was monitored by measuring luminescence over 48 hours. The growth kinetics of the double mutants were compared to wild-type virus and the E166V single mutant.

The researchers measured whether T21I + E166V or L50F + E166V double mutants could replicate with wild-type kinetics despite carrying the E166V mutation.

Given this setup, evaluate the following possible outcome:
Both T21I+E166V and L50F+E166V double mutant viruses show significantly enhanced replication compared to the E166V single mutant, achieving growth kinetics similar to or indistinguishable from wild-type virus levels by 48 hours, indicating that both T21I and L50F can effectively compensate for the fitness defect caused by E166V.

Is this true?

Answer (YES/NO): YES